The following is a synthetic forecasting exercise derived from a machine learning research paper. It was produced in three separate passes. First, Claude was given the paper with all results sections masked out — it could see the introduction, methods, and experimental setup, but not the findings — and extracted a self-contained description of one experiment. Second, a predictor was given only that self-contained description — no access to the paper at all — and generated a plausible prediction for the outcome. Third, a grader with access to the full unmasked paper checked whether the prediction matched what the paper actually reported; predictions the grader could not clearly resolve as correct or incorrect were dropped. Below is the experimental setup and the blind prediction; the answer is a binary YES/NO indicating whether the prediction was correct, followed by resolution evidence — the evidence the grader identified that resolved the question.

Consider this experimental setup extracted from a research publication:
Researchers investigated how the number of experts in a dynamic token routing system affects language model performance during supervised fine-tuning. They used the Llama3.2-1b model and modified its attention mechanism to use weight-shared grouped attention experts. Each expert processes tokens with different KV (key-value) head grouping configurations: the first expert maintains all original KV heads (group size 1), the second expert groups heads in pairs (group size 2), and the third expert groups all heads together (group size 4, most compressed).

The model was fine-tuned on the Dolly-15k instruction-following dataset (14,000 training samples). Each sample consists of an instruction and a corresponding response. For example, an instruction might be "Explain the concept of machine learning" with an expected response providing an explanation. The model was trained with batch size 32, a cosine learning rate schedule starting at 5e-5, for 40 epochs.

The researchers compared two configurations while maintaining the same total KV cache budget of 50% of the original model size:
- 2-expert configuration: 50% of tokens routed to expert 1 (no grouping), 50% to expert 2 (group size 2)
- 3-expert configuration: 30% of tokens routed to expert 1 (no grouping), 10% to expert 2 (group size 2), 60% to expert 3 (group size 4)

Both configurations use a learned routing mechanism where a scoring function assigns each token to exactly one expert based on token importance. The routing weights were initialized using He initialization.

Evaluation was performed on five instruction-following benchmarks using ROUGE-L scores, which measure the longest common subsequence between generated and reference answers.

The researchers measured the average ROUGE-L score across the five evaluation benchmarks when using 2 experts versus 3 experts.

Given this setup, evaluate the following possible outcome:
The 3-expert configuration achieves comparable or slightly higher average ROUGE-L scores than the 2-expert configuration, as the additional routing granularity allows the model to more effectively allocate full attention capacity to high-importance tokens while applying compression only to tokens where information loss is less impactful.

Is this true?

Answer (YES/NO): NO